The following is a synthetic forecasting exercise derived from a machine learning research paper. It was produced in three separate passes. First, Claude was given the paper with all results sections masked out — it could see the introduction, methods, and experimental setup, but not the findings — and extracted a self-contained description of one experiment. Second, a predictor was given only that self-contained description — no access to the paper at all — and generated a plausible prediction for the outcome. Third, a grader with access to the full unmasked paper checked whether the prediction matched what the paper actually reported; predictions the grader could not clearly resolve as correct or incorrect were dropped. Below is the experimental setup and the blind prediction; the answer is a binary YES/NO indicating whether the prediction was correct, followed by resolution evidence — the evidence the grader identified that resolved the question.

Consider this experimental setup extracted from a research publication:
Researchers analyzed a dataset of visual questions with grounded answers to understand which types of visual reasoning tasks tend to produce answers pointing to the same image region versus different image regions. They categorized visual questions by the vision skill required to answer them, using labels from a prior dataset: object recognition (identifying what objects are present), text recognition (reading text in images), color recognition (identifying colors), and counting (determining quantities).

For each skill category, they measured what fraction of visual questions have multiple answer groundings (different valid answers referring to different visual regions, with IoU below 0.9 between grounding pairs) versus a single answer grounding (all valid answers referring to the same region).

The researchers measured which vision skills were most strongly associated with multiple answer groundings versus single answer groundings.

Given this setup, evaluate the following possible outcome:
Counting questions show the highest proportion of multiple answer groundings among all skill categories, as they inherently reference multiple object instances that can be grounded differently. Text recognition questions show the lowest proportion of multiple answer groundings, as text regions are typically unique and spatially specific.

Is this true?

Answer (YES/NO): NO